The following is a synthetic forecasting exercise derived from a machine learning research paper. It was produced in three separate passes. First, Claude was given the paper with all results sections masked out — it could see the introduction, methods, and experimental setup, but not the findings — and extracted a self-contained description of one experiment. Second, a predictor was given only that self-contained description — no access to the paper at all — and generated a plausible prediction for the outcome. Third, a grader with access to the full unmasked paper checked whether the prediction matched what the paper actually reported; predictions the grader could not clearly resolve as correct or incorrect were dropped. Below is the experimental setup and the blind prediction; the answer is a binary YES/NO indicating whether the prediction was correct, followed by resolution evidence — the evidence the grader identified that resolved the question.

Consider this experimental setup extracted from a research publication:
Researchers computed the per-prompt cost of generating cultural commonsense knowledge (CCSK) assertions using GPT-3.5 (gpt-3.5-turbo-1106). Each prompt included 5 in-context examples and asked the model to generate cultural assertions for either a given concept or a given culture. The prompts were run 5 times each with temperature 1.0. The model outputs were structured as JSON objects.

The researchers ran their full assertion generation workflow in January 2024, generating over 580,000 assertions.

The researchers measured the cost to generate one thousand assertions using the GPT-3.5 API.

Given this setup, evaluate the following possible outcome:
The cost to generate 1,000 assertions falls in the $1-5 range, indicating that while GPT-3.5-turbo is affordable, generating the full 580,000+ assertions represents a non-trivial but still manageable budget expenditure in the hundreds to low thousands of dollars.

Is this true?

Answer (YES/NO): NO